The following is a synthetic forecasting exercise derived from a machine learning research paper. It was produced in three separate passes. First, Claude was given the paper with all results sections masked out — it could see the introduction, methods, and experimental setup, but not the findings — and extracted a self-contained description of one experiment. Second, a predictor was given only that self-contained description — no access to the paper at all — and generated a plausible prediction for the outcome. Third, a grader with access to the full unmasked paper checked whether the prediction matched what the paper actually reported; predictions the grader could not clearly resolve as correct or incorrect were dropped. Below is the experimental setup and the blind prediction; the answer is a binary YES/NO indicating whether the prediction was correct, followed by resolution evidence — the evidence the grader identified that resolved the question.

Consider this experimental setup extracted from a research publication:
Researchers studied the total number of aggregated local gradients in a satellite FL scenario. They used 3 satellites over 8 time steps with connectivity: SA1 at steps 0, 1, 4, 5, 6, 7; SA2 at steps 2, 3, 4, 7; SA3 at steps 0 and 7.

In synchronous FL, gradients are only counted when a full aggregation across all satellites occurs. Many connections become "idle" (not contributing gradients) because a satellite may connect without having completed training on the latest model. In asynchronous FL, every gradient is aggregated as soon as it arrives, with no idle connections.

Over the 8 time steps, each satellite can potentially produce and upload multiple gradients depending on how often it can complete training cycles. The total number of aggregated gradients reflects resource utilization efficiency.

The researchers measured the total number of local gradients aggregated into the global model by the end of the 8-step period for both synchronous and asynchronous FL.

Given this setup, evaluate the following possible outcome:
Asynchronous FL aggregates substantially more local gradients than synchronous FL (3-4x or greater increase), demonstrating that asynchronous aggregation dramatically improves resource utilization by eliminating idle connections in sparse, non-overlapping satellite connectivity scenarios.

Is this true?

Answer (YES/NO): NO